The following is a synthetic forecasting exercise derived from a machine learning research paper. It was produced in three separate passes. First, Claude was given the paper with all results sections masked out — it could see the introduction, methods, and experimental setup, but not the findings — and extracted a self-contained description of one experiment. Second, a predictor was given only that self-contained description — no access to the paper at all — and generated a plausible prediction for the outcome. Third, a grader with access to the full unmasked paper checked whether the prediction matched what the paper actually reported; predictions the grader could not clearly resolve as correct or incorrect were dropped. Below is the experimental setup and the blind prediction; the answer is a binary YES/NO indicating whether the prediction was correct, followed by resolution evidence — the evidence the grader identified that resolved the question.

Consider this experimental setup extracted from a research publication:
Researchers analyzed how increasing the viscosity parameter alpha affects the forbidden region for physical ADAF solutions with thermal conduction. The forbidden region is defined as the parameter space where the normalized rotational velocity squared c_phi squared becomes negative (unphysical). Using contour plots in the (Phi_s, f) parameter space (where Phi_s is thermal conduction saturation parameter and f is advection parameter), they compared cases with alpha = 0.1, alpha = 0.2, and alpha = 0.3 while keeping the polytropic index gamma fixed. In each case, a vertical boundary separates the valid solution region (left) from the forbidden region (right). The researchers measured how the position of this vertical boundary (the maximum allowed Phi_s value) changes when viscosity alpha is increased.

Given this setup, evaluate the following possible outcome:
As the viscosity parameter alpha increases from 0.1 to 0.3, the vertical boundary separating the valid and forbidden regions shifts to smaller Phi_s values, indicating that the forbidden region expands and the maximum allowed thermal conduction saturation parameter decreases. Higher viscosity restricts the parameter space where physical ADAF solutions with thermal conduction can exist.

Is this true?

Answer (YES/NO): NO